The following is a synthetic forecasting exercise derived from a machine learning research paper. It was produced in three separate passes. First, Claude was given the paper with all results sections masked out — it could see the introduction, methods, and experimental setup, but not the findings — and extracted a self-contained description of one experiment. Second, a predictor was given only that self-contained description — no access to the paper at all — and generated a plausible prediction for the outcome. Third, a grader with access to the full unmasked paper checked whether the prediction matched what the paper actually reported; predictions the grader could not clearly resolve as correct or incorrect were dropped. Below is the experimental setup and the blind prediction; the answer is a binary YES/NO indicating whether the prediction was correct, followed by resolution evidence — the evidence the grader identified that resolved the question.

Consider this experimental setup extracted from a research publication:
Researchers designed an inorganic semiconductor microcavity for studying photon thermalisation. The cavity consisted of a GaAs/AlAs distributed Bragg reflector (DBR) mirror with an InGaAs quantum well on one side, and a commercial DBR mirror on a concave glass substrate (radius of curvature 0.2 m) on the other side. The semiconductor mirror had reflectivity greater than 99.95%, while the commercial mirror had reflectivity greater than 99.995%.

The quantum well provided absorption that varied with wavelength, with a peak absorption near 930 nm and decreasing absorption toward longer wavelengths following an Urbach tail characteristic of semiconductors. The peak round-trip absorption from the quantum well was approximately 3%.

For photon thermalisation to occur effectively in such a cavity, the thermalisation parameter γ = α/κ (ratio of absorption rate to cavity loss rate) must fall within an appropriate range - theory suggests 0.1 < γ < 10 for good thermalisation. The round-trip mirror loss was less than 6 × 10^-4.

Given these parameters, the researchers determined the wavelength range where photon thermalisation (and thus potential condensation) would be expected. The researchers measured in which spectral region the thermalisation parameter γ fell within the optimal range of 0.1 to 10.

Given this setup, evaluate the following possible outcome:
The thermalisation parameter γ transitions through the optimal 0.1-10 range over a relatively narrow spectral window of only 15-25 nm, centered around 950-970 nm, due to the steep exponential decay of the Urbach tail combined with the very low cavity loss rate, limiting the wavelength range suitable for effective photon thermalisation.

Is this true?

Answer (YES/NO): NO